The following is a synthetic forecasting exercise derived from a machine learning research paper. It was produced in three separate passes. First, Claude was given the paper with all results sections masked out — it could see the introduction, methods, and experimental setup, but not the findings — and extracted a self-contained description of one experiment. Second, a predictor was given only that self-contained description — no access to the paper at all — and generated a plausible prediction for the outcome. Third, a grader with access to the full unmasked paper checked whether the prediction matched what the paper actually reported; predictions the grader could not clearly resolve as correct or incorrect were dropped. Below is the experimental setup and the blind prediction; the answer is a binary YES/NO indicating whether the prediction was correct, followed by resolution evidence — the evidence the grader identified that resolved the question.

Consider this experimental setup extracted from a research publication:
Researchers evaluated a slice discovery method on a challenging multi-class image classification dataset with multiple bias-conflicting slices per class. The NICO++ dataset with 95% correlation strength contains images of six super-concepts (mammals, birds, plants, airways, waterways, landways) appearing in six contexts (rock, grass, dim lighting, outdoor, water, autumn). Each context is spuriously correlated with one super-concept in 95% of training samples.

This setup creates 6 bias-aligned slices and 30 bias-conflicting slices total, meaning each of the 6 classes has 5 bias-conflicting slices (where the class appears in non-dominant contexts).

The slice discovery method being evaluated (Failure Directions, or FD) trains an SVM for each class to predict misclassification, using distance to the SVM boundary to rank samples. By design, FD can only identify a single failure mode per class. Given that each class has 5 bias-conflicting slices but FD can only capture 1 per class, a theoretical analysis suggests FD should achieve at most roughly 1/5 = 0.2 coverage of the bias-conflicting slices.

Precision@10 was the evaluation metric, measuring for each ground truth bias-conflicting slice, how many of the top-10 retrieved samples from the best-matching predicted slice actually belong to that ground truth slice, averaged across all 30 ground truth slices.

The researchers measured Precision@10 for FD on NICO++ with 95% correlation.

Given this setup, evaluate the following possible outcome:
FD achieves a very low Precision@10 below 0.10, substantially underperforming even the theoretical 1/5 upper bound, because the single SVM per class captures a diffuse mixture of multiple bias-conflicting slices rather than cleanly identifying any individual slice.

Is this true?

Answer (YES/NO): NO